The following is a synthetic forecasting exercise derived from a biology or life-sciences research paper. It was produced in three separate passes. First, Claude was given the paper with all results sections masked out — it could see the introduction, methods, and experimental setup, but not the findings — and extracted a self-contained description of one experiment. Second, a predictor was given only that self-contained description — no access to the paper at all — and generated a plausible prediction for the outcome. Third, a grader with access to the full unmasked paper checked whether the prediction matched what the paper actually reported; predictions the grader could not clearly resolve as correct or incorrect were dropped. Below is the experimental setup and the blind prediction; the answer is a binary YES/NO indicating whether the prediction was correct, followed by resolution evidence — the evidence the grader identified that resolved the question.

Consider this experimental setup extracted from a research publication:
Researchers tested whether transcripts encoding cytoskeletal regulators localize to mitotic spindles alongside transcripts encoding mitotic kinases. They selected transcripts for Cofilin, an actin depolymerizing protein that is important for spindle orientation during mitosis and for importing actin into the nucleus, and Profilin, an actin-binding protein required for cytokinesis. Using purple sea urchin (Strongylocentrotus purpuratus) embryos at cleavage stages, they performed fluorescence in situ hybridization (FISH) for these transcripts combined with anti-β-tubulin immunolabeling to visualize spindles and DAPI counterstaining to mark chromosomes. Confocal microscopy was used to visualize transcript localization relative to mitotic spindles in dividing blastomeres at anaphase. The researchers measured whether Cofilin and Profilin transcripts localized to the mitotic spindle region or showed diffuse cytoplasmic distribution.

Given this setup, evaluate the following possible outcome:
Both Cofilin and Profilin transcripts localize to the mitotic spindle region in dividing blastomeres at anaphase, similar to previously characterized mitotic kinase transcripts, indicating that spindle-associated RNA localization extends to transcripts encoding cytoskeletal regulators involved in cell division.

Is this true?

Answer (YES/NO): YES